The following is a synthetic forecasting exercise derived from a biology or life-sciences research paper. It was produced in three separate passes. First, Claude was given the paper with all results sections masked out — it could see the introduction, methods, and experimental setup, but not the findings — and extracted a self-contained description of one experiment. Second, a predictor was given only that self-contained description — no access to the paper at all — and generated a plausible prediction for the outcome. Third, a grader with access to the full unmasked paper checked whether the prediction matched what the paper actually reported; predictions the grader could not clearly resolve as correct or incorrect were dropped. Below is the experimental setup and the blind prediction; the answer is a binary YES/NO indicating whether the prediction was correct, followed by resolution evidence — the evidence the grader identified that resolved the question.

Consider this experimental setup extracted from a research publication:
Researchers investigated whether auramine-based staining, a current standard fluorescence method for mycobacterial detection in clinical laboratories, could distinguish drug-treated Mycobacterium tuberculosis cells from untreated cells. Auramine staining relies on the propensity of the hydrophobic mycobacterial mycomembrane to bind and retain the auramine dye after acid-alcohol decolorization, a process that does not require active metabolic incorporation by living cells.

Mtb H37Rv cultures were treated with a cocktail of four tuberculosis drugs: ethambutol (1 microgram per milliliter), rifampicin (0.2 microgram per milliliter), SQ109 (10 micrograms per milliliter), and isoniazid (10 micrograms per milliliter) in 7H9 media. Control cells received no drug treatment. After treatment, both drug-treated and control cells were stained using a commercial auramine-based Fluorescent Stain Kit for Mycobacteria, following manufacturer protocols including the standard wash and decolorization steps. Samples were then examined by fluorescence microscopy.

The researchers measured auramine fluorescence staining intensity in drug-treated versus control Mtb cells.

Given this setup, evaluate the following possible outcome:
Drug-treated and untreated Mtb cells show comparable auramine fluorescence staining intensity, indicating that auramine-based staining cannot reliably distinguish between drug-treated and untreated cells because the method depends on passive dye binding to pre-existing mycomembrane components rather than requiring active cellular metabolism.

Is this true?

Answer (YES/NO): YES